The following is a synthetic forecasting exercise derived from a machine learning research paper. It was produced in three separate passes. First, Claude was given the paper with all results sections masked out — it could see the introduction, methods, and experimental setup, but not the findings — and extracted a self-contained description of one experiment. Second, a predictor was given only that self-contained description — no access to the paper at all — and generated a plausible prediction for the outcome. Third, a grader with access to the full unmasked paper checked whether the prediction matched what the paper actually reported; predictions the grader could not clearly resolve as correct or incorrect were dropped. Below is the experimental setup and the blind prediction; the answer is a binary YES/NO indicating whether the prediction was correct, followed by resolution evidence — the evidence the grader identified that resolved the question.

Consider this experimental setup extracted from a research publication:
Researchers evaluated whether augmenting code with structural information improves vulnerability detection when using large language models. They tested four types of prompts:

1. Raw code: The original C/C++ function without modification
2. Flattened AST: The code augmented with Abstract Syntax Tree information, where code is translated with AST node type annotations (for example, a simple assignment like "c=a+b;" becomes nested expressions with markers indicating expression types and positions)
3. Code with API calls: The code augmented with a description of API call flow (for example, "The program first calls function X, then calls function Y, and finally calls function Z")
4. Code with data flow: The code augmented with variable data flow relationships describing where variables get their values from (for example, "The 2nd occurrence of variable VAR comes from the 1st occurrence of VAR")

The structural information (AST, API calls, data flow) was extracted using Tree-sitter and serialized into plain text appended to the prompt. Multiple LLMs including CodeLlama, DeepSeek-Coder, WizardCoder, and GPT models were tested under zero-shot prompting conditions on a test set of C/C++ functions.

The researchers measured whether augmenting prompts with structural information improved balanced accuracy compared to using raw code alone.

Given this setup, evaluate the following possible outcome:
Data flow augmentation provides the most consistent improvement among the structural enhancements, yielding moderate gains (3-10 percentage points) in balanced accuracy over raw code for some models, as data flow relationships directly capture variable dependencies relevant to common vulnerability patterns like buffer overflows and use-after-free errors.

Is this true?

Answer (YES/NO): NO